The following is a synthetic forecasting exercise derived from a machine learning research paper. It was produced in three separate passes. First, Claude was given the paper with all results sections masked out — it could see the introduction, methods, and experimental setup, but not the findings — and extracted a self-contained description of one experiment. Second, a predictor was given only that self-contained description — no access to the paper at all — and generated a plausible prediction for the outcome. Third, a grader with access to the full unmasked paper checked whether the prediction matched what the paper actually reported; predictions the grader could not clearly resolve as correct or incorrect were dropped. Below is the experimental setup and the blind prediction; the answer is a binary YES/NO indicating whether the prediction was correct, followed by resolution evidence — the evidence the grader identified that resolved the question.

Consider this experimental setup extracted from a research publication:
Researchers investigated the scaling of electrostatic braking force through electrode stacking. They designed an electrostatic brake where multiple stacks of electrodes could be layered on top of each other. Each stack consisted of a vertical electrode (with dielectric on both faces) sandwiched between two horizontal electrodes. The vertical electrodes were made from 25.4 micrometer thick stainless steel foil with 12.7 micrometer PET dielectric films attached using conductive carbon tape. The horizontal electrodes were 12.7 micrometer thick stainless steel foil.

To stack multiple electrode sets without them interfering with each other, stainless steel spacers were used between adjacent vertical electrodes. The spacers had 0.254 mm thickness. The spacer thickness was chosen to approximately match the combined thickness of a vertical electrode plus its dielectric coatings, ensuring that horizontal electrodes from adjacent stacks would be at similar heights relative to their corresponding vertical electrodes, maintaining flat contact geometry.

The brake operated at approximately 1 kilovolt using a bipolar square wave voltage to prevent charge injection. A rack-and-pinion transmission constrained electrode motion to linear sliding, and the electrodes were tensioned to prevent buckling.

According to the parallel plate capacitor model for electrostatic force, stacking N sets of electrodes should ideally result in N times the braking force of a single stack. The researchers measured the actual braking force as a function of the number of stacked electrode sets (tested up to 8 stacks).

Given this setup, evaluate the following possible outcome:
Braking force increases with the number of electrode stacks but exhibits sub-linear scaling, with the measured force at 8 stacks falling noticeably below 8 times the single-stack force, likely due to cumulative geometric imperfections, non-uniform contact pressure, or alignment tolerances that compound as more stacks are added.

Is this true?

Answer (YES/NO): NO